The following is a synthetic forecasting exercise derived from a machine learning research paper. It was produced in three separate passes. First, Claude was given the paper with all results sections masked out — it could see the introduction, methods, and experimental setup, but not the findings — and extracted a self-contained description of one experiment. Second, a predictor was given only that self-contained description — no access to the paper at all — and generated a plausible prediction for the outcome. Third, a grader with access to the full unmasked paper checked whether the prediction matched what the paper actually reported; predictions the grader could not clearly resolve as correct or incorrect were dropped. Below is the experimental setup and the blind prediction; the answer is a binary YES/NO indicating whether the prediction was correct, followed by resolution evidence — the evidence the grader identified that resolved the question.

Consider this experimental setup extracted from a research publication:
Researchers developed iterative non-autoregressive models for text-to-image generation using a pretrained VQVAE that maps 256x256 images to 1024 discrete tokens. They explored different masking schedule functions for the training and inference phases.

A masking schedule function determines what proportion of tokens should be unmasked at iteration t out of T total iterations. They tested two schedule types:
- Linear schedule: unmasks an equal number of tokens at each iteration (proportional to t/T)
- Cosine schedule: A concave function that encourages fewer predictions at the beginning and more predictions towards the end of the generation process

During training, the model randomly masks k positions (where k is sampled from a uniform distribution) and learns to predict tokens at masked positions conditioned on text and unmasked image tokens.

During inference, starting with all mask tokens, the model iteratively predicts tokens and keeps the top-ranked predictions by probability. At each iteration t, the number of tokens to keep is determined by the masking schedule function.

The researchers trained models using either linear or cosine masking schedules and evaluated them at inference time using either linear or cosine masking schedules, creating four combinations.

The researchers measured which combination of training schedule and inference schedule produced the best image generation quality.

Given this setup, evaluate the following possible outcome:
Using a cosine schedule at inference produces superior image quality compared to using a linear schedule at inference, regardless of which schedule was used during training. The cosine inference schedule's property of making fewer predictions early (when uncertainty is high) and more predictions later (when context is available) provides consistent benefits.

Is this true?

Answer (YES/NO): YES